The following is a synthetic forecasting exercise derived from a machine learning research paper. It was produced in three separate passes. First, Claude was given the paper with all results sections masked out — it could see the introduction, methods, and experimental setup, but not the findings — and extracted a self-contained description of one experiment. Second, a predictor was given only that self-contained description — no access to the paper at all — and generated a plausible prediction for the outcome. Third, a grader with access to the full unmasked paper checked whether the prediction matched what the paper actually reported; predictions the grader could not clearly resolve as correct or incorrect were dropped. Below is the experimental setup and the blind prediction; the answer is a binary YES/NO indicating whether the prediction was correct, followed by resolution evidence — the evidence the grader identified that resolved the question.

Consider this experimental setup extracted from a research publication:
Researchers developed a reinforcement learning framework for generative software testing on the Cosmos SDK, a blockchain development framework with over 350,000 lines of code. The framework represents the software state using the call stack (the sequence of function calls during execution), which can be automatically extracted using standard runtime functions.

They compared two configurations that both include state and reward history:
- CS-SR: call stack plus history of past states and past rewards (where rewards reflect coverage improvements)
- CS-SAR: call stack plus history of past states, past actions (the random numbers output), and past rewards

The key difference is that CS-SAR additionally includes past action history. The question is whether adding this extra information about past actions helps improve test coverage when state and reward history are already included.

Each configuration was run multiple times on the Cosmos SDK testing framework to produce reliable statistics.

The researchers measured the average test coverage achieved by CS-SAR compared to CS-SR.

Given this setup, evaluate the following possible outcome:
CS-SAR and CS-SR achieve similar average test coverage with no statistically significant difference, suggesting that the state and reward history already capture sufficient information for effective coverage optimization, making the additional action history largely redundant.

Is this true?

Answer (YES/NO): YES